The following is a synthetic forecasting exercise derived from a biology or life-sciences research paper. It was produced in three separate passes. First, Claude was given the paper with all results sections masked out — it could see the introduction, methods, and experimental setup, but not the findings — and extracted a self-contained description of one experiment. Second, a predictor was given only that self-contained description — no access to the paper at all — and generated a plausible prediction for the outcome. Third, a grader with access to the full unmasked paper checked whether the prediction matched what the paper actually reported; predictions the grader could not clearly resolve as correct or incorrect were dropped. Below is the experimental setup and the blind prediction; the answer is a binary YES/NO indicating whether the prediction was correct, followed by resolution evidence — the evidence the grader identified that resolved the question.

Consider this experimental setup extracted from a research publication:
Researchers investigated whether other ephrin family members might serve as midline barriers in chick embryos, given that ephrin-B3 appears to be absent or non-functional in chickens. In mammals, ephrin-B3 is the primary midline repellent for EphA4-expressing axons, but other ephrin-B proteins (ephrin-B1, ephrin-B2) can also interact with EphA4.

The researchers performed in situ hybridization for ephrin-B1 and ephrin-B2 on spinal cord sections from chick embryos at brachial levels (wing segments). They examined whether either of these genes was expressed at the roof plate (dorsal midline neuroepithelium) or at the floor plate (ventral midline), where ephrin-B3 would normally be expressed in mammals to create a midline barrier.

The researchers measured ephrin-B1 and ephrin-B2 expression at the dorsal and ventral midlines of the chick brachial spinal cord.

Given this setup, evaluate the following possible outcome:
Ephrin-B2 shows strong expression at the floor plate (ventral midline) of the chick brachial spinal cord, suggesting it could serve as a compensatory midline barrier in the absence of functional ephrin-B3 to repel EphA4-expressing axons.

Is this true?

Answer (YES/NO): NO